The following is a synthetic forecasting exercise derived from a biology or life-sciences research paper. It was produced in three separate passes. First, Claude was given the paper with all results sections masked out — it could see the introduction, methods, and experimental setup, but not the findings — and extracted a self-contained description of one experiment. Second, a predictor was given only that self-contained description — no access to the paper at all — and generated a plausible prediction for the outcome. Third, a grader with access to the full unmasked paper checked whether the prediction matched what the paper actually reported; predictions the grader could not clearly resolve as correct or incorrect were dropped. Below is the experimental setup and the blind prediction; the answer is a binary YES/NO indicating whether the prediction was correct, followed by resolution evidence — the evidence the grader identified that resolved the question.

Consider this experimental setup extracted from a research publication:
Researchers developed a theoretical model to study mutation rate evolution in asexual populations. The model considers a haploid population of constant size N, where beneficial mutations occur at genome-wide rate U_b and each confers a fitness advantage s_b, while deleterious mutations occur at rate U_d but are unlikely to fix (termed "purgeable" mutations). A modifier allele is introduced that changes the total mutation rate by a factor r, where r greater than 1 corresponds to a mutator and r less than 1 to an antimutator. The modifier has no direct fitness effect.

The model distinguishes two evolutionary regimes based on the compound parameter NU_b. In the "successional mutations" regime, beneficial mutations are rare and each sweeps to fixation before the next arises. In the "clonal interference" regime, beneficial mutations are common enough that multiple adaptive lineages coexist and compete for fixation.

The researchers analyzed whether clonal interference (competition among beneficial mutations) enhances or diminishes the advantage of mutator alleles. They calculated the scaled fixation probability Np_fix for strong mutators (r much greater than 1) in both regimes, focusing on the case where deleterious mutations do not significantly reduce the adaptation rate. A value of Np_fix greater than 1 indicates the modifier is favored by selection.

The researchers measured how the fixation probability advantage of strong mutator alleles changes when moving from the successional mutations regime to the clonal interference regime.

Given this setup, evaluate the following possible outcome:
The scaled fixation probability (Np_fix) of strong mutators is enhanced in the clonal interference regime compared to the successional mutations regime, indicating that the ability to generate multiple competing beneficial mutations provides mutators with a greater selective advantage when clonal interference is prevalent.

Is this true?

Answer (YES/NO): YES